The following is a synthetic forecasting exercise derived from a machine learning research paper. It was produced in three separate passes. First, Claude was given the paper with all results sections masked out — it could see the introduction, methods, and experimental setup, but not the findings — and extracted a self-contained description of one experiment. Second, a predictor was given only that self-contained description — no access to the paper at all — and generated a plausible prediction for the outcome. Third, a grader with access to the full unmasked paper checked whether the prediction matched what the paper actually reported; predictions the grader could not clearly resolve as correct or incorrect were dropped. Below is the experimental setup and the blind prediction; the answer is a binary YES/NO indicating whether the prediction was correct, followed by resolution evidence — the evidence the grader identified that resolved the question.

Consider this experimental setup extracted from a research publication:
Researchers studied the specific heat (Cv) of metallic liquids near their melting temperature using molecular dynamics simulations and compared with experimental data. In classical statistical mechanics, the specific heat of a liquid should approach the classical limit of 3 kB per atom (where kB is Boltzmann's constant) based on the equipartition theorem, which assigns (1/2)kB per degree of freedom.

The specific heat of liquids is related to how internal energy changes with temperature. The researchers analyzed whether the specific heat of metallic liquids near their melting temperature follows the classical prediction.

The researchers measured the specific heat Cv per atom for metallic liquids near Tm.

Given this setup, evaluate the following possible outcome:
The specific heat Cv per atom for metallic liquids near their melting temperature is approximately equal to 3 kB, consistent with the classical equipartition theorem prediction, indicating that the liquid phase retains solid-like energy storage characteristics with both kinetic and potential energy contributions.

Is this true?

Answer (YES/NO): NO